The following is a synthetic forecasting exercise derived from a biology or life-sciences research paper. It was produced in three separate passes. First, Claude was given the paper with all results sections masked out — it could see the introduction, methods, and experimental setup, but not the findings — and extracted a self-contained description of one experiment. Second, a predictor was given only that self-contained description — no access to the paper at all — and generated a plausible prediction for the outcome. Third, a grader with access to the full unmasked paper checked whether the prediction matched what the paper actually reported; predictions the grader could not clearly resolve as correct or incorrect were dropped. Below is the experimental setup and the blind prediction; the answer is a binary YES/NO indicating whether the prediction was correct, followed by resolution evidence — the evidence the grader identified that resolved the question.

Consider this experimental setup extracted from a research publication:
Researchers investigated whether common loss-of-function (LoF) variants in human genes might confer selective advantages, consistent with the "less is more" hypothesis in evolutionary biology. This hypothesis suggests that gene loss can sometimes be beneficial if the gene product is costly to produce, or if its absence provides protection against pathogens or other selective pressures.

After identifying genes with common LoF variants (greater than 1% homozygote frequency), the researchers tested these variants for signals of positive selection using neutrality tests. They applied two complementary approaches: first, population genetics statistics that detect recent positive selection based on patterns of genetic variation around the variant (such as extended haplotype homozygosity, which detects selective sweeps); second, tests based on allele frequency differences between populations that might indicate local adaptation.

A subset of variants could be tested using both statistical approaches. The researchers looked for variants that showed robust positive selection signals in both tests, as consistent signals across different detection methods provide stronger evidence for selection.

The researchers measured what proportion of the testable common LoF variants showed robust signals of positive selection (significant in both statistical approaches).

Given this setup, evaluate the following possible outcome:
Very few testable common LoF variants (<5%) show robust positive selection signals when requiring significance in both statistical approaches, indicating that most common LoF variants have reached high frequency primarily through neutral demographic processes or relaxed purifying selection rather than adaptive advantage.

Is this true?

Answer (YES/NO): NO